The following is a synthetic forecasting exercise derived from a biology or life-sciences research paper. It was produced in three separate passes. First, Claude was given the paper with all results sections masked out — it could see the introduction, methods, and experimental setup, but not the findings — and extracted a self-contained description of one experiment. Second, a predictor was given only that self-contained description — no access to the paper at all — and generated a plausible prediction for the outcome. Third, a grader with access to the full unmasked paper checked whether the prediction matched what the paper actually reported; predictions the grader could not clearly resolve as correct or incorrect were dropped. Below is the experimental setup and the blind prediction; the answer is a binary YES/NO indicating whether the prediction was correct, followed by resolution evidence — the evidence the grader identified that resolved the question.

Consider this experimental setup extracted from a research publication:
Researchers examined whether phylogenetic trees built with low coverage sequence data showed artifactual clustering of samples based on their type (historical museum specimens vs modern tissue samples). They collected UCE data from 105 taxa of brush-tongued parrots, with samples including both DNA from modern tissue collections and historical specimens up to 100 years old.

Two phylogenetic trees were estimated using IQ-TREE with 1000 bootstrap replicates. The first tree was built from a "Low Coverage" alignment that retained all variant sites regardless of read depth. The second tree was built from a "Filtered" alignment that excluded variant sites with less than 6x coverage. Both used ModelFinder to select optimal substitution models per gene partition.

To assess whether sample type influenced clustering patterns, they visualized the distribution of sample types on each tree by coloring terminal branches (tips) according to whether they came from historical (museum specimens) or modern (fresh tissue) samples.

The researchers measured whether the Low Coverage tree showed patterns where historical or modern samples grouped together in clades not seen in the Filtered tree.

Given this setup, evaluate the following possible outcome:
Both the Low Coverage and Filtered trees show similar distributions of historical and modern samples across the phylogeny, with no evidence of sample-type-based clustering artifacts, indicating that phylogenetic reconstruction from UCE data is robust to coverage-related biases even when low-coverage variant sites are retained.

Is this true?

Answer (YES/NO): NO